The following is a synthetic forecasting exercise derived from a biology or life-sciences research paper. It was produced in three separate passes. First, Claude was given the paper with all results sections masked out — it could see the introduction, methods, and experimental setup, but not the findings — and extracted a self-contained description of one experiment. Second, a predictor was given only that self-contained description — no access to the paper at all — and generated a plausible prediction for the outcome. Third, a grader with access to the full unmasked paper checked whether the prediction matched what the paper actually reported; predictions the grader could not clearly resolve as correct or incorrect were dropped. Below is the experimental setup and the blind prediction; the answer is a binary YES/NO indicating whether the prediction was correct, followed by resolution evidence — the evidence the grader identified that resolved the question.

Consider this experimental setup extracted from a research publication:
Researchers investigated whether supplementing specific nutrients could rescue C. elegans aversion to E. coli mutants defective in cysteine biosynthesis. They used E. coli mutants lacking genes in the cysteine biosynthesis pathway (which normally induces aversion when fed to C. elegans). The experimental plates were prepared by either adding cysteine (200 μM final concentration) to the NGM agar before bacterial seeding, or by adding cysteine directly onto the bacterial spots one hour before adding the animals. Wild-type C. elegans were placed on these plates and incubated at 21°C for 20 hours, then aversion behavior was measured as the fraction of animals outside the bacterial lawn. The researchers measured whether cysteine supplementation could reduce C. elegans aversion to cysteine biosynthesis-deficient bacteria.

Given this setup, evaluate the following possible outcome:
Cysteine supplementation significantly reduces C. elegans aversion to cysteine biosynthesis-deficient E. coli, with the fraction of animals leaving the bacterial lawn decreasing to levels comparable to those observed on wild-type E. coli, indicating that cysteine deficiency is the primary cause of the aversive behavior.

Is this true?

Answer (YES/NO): YES